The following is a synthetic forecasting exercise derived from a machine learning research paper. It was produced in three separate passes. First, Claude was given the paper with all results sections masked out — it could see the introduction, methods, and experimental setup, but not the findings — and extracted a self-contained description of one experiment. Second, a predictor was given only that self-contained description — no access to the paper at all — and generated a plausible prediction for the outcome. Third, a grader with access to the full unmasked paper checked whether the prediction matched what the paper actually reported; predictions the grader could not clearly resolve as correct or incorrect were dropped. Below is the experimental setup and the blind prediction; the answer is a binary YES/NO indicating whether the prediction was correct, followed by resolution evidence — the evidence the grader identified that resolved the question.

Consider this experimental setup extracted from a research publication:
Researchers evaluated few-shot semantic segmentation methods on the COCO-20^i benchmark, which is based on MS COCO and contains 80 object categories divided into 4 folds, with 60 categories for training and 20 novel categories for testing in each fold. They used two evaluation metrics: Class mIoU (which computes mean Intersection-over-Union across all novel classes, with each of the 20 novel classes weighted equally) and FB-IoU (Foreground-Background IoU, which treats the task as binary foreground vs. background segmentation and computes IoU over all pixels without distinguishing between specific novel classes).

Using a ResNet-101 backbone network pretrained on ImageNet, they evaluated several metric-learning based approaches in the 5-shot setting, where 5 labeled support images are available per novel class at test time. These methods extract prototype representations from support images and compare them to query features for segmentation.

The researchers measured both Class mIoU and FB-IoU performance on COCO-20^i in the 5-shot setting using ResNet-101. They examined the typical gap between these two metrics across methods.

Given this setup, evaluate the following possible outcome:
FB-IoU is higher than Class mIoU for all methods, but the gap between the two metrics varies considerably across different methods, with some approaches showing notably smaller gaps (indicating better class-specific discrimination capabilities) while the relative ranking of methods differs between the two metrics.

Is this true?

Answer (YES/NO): NO